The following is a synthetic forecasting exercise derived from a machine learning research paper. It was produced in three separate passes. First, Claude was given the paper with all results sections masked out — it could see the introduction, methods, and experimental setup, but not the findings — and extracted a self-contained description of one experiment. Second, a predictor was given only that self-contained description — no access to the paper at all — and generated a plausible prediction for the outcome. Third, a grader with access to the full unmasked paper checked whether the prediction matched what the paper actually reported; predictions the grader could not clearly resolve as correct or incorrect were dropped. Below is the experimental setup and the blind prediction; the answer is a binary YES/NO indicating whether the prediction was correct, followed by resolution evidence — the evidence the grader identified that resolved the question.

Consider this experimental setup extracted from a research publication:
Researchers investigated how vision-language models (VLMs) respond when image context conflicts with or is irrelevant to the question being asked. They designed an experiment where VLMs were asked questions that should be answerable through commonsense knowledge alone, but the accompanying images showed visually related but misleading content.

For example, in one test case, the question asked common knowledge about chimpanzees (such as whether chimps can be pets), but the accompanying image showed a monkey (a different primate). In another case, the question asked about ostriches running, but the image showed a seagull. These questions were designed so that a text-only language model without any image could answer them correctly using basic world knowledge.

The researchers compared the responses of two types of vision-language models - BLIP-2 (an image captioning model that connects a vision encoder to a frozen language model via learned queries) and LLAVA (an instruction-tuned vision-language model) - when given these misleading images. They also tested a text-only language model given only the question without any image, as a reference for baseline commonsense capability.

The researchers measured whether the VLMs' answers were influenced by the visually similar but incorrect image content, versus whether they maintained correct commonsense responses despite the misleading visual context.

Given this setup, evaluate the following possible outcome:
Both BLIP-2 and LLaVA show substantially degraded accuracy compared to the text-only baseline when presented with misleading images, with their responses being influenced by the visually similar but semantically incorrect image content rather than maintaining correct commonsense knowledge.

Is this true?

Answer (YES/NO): YES